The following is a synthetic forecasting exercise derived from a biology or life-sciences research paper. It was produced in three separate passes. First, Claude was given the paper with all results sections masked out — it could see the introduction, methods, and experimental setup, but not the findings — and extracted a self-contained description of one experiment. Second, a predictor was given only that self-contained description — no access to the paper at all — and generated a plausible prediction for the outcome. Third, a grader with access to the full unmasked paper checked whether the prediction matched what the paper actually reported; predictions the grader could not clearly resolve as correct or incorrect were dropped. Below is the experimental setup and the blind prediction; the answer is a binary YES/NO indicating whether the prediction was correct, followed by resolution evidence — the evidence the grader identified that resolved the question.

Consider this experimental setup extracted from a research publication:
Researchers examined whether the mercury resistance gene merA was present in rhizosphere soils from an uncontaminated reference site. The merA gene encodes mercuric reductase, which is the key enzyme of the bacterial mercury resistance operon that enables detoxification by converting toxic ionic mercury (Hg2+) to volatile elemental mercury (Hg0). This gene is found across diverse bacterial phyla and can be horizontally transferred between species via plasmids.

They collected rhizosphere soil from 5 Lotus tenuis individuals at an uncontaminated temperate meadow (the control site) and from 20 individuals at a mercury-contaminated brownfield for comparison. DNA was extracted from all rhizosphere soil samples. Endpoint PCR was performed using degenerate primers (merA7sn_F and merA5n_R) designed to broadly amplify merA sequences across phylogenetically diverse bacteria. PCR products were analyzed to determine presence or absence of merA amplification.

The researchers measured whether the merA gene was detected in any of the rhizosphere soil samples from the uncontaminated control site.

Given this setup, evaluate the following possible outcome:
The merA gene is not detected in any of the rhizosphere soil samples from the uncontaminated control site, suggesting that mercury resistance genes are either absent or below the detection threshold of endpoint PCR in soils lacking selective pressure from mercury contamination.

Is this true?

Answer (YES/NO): YES